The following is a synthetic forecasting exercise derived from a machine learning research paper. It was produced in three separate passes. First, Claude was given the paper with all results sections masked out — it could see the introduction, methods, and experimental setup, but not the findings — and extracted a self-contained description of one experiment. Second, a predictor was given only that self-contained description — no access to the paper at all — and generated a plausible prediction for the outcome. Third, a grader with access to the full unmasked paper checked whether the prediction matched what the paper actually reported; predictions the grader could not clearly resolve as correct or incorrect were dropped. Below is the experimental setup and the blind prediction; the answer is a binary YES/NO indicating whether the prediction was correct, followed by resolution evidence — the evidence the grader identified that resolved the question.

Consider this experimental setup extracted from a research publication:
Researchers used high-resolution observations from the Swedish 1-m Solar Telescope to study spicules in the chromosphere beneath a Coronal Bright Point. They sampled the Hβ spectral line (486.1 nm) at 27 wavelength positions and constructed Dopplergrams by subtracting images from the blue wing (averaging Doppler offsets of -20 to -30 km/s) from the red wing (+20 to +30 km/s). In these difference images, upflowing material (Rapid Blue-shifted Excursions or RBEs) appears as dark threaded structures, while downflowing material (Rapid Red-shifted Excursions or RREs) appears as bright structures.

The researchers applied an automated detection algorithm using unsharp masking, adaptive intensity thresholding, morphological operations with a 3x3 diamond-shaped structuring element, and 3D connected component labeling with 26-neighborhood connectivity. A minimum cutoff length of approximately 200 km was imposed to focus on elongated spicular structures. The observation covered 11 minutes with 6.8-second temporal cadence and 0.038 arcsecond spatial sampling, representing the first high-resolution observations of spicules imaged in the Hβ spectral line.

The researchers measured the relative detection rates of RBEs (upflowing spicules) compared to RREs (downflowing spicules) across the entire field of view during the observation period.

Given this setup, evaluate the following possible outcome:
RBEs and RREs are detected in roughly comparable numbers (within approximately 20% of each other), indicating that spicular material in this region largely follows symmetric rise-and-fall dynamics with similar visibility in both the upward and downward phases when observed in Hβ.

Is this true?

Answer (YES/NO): NO